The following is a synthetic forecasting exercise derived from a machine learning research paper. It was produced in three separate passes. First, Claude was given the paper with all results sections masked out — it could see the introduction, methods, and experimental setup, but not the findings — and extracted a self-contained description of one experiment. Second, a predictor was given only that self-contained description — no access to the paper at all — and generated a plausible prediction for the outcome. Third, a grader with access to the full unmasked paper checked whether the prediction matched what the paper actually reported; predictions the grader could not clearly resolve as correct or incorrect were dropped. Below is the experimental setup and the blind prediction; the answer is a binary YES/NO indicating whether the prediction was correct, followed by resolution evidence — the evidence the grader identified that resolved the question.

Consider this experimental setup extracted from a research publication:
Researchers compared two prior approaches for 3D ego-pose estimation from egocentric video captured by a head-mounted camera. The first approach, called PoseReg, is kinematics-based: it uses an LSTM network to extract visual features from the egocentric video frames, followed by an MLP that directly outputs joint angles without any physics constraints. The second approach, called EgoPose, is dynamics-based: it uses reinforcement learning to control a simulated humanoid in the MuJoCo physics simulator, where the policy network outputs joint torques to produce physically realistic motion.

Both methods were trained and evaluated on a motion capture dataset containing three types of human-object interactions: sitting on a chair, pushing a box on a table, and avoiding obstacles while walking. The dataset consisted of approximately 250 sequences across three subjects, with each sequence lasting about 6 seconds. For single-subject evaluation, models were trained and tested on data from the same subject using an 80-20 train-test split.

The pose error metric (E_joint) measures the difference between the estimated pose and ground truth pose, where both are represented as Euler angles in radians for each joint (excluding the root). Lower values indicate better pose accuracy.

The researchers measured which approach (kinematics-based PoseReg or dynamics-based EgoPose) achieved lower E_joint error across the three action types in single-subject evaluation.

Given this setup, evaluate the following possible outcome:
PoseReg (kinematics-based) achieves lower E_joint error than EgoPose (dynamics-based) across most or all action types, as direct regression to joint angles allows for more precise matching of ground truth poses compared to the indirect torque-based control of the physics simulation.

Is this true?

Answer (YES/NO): YES